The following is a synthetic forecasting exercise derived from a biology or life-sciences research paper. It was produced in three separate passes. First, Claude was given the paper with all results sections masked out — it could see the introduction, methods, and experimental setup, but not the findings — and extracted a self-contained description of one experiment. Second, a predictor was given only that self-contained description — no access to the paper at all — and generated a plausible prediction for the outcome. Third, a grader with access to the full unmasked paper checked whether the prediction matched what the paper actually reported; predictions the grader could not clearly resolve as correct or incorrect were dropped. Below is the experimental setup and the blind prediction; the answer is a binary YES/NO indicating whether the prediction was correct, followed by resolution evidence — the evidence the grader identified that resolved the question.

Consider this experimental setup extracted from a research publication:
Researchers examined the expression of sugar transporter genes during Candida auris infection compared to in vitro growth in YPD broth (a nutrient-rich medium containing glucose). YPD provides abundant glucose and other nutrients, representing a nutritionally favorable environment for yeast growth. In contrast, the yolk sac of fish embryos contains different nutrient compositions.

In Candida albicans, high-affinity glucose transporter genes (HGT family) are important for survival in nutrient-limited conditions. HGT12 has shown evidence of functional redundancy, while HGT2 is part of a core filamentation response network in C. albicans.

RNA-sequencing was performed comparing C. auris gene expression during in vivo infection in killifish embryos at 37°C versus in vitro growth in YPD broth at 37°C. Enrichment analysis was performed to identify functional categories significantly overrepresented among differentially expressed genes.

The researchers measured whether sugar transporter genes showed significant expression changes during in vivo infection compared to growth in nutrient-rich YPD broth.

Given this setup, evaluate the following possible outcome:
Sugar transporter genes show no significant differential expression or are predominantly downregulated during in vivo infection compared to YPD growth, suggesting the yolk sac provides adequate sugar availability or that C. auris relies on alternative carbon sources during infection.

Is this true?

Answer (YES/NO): NO